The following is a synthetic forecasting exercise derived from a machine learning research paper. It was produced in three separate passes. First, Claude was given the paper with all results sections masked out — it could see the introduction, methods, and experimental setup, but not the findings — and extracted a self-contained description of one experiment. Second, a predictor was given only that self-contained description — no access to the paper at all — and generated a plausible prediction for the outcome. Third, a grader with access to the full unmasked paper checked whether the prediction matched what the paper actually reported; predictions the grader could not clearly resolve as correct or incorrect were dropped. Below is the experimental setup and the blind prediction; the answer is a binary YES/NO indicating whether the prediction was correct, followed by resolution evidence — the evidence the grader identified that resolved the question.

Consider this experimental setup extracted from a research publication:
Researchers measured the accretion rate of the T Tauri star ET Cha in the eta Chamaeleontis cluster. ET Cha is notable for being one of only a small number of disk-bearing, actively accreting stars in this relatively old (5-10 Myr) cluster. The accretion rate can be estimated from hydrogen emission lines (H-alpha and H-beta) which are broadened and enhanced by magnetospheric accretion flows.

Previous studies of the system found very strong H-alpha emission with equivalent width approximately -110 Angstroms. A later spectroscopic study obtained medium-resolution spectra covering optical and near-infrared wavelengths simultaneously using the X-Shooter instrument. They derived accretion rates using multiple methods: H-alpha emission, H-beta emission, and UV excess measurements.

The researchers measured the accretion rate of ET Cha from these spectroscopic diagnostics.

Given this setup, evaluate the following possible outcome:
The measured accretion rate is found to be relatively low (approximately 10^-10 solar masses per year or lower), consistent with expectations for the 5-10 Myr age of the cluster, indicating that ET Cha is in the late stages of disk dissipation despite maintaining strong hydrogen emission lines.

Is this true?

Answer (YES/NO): NO